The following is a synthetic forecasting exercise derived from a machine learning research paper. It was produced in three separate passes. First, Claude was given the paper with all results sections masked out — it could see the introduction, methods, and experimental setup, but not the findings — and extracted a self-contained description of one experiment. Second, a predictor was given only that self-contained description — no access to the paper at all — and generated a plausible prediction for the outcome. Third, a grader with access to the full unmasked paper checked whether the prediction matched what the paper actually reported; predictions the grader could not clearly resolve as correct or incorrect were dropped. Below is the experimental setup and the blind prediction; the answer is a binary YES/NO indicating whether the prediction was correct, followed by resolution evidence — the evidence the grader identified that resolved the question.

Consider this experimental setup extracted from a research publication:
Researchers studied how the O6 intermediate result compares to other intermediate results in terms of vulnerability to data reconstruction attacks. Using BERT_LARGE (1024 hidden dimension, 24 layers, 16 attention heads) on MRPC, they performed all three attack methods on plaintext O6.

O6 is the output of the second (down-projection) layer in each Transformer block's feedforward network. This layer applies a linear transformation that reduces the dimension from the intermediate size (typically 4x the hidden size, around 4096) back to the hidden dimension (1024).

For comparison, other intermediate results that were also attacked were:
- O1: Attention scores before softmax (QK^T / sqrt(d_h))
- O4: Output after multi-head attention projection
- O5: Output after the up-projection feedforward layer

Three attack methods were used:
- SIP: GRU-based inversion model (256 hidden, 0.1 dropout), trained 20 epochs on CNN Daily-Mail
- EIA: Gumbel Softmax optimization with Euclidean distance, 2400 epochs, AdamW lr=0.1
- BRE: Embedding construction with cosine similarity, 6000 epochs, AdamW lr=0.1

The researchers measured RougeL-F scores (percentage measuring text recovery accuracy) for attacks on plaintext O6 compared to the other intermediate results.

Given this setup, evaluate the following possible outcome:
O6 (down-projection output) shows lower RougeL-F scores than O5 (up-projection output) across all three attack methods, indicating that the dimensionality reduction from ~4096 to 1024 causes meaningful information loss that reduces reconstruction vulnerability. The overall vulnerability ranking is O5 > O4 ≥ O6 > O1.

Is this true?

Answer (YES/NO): NO